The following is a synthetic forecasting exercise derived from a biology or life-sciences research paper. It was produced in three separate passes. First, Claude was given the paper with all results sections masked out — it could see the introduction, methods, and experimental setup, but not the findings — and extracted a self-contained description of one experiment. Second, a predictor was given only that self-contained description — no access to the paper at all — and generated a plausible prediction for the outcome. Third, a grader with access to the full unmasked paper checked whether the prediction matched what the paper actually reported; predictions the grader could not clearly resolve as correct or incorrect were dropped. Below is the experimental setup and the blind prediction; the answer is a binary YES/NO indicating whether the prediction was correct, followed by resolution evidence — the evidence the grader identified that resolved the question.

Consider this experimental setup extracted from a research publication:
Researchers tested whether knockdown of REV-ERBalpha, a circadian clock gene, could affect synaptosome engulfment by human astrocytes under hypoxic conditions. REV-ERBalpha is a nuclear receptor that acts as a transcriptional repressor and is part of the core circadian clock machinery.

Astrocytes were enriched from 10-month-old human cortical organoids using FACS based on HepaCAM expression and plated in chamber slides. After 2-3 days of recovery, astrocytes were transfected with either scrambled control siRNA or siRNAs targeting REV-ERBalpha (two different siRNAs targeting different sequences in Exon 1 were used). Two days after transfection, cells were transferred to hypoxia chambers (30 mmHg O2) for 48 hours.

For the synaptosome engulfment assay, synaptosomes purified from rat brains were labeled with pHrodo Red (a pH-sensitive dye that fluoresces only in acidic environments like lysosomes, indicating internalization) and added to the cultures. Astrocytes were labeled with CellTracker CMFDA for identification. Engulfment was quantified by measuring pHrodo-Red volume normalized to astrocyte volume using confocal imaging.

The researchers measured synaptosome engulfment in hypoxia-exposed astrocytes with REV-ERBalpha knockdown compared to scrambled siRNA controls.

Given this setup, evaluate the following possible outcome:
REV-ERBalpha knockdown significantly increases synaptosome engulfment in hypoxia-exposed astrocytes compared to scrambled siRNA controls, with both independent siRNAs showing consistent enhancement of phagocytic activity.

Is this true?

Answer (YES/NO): YES